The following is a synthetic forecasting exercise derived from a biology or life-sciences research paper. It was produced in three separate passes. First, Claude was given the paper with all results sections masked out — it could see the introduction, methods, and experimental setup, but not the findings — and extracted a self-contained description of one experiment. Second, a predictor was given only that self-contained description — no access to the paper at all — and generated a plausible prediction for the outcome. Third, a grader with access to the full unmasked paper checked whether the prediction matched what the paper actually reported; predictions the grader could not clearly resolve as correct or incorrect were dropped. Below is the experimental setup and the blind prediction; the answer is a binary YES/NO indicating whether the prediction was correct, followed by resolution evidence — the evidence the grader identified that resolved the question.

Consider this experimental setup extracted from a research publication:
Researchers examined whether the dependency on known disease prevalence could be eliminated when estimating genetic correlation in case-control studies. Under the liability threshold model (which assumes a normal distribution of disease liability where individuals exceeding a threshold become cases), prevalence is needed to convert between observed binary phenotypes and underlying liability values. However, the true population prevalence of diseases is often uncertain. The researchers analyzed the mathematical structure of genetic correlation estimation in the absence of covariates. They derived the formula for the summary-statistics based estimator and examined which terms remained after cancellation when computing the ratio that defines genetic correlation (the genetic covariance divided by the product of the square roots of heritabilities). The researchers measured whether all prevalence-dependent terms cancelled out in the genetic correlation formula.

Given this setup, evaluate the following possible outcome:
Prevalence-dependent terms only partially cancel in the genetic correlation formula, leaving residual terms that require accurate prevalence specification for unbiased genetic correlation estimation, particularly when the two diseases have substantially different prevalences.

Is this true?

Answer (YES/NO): NO